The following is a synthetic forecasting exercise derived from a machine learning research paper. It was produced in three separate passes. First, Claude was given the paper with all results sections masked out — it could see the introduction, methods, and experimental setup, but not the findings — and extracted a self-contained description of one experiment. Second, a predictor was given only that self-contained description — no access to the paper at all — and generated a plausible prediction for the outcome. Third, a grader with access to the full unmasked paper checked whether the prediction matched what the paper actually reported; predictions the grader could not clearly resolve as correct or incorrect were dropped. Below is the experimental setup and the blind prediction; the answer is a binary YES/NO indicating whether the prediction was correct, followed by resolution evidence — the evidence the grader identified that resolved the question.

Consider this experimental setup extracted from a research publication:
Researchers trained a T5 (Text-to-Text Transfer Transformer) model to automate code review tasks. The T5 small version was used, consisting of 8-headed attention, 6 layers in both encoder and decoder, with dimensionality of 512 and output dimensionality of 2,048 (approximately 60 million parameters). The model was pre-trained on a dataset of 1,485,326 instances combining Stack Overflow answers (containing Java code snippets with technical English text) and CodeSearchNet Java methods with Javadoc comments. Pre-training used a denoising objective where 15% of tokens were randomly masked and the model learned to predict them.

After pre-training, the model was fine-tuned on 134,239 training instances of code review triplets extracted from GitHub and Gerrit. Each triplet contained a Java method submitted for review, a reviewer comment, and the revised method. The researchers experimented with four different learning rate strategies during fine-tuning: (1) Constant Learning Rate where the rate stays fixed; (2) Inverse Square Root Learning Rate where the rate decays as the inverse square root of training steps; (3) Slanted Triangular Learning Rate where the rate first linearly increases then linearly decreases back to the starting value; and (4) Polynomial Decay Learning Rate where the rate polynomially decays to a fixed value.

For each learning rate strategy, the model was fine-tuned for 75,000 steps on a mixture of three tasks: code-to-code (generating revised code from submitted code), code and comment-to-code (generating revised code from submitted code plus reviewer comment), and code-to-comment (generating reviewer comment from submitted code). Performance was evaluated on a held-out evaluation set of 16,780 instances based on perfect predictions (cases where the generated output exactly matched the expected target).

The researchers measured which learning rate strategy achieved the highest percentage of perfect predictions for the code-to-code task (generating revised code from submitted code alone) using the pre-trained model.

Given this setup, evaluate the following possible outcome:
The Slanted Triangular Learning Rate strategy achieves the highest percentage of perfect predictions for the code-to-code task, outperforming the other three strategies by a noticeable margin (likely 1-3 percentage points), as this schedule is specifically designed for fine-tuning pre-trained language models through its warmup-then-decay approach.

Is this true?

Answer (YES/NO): YES